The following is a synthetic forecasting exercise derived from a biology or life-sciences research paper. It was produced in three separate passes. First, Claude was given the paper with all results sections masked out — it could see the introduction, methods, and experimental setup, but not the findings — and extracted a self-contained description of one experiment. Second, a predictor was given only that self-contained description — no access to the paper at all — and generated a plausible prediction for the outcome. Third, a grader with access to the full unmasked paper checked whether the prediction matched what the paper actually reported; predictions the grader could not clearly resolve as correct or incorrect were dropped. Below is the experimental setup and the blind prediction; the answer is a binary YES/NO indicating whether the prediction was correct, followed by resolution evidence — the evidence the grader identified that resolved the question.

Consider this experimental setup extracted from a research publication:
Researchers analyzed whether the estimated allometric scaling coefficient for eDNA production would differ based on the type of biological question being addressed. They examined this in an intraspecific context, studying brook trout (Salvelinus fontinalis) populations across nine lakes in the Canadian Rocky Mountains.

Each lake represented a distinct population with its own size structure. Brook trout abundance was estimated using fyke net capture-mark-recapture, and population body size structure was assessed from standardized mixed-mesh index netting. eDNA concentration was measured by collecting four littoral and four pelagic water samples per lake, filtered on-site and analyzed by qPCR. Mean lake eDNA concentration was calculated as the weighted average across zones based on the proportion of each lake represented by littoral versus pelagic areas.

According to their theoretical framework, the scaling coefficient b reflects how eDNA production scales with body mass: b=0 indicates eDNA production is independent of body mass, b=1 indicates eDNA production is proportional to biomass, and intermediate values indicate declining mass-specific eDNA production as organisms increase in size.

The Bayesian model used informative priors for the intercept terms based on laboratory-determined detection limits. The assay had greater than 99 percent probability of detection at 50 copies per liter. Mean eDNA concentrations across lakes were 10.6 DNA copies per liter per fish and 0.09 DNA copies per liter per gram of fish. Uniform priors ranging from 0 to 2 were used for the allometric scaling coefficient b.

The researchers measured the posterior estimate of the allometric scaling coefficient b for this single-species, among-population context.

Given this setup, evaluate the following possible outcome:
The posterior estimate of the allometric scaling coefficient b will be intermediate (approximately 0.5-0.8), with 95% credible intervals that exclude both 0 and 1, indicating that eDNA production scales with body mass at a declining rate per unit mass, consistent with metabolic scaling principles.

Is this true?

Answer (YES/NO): NO